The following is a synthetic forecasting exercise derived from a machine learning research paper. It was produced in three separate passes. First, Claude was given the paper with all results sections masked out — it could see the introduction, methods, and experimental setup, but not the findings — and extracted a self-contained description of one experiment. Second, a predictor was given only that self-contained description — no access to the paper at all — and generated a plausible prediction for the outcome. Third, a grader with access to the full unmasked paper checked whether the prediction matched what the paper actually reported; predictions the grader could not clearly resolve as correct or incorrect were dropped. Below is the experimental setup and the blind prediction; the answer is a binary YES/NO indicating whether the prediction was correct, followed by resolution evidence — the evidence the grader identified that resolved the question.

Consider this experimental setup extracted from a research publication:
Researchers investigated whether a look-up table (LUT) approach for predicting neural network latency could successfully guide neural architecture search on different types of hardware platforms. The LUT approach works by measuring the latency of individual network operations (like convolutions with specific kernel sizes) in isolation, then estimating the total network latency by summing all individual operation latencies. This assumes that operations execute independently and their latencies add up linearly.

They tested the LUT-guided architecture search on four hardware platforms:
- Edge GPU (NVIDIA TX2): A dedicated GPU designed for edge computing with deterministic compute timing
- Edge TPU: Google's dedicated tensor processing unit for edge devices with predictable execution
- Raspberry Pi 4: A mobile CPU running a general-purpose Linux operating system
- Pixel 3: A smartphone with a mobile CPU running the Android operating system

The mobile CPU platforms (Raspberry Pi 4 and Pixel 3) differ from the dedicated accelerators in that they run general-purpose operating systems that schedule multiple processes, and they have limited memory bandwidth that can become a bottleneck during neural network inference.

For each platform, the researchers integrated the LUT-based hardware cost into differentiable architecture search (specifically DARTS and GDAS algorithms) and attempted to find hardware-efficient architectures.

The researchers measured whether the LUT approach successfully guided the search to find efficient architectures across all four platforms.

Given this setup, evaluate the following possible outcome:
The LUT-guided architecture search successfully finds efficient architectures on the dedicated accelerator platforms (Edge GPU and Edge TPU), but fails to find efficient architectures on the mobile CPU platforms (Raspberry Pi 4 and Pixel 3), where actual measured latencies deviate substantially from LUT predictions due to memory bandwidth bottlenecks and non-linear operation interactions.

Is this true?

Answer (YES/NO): YES